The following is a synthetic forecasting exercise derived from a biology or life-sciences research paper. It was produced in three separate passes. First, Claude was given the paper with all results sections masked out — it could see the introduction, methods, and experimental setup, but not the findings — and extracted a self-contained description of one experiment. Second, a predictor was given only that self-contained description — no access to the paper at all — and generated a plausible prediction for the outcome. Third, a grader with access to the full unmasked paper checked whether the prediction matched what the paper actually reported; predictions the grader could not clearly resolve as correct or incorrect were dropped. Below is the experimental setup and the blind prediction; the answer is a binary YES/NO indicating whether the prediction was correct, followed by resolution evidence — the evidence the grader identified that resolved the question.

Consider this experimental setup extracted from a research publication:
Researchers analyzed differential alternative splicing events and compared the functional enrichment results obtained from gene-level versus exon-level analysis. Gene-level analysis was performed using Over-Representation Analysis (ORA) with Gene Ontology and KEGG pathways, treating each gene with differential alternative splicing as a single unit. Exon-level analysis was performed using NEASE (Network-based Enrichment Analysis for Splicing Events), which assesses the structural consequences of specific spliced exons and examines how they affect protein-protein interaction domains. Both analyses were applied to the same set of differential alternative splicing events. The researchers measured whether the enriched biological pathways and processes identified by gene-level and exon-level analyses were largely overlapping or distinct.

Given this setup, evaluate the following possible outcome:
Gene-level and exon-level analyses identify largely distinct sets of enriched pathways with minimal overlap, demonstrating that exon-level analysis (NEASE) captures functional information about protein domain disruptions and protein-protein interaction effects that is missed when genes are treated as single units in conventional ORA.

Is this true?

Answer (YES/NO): YES